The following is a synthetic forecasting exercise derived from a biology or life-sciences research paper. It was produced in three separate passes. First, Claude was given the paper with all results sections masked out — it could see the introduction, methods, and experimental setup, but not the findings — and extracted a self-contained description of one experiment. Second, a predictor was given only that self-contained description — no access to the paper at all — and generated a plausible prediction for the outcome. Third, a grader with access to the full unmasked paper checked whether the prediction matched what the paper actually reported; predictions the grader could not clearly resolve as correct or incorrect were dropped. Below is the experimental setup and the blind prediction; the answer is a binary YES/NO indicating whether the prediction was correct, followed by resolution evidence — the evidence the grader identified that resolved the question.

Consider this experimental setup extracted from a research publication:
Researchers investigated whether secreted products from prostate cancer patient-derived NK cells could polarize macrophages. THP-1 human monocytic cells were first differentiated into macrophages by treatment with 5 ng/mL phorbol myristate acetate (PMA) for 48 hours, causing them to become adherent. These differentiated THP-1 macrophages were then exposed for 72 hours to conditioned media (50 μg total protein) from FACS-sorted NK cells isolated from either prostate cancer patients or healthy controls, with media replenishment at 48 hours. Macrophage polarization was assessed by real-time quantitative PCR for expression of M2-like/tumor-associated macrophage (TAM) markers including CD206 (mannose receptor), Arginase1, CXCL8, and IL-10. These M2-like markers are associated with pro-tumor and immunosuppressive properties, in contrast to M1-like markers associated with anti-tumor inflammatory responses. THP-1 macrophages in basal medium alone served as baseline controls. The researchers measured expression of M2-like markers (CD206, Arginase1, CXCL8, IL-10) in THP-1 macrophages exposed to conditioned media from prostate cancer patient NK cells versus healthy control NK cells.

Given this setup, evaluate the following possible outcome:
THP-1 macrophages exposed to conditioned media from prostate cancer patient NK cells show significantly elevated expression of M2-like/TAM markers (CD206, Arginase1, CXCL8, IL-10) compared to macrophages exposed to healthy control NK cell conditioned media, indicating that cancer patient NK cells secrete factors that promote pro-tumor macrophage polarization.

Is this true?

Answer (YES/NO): YES